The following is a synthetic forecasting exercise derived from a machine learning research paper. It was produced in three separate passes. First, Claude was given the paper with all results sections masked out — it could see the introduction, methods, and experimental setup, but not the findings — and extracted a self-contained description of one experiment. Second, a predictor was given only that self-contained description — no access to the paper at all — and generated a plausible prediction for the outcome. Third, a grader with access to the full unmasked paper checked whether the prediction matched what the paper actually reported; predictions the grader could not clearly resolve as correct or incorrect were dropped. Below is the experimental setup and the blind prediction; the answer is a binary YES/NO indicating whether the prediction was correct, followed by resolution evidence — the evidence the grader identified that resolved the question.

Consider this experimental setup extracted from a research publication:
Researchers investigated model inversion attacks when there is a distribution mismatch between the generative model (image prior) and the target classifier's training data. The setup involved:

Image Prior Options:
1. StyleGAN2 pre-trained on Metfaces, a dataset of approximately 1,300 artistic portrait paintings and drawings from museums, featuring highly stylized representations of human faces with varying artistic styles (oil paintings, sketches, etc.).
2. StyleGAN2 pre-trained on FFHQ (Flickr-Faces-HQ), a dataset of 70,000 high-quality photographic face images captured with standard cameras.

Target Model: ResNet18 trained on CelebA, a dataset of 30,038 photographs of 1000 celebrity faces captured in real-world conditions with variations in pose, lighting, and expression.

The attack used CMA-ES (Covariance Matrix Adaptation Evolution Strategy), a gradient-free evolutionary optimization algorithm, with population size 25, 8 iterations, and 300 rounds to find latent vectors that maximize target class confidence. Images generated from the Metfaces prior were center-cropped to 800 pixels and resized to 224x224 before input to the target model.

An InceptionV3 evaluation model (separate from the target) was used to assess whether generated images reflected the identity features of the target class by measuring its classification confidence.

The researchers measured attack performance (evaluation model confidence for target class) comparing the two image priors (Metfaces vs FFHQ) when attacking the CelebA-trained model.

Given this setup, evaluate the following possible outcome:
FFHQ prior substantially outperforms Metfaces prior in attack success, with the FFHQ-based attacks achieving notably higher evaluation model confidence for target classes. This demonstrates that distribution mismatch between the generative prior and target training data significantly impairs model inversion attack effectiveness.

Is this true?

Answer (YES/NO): YES